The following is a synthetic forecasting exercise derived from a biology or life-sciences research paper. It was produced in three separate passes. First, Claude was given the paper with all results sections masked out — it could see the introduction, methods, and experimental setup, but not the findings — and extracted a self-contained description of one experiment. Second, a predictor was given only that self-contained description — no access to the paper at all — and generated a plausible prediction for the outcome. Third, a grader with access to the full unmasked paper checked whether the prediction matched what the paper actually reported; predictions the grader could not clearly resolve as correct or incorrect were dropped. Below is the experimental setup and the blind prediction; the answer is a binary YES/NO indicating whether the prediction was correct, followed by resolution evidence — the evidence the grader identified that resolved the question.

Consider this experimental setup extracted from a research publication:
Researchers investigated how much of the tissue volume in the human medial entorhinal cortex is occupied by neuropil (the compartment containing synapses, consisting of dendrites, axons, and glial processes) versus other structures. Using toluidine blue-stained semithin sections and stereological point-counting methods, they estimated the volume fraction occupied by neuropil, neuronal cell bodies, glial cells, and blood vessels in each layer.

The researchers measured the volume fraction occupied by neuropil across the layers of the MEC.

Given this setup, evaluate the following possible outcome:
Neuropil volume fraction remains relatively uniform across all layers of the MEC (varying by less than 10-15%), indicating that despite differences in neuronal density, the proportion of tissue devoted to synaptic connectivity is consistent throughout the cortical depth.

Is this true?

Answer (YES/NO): YES